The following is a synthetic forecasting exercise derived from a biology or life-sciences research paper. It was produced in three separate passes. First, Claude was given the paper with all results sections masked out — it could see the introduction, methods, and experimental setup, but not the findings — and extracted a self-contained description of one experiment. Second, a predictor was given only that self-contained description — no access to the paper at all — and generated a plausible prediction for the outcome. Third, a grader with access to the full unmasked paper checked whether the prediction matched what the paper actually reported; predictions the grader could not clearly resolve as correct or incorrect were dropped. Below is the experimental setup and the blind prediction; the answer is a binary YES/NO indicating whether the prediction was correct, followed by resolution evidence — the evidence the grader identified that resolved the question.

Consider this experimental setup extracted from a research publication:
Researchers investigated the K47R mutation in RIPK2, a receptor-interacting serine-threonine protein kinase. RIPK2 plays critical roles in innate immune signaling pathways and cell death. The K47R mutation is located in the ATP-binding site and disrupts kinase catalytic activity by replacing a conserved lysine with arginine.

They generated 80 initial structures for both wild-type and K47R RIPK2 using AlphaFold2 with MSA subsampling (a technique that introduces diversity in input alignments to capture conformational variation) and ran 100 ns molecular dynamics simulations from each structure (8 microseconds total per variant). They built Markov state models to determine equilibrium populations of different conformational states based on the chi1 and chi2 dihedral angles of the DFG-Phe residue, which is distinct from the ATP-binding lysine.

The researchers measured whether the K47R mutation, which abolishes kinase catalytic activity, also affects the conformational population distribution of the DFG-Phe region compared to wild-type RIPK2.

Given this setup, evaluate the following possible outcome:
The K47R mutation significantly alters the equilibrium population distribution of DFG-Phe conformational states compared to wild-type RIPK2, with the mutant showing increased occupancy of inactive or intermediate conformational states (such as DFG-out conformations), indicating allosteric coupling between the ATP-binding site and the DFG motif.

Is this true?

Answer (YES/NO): NO